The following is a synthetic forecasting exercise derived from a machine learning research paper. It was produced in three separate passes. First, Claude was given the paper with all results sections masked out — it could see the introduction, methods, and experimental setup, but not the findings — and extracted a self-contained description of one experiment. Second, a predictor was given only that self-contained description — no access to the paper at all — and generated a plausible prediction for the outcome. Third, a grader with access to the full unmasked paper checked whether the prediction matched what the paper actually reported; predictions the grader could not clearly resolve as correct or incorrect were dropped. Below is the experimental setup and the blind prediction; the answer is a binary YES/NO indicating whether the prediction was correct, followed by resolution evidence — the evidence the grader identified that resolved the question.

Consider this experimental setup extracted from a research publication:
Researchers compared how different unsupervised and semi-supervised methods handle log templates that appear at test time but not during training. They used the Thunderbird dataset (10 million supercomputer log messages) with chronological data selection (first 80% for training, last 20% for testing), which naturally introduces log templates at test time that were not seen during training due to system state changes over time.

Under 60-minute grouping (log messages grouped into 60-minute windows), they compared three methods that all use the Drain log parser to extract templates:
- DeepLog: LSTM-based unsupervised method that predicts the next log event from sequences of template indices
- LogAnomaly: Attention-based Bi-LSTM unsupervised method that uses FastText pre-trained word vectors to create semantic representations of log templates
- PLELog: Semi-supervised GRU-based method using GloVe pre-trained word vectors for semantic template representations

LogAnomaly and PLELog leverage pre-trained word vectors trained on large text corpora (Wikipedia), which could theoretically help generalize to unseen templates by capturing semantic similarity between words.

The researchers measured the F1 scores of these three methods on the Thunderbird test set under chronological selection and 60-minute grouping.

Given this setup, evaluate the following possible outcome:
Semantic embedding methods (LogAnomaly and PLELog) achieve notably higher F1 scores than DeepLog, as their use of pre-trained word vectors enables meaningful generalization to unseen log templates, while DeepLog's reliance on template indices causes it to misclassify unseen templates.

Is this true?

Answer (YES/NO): NO